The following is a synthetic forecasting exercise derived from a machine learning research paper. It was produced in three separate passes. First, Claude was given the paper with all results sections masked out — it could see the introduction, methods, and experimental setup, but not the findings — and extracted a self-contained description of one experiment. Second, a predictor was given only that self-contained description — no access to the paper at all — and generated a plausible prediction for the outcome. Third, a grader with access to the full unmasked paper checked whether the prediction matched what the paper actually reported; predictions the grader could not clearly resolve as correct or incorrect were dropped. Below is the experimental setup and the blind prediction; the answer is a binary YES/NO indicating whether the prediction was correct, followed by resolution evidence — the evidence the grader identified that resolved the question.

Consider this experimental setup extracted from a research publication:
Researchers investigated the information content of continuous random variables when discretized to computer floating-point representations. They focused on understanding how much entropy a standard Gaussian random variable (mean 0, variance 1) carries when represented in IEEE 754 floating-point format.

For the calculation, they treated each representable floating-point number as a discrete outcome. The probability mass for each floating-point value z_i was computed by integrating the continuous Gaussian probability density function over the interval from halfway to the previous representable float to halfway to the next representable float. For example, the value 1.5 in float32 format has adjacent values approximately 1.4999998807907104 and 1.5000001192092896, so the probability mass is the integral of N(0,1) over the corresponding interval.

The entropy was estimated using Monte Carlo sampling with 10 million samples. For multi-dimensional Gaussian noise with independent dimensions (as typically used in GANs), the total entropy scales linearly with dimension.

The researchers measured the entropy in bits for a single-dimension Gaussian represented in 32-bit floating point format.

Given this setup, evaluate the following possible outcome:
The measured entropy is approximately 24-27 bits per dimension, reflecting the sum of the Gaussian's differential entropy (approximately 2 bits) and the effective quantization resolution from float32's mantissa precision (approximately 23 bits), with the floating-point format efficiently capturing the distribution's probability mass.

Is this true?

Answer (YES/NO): YES